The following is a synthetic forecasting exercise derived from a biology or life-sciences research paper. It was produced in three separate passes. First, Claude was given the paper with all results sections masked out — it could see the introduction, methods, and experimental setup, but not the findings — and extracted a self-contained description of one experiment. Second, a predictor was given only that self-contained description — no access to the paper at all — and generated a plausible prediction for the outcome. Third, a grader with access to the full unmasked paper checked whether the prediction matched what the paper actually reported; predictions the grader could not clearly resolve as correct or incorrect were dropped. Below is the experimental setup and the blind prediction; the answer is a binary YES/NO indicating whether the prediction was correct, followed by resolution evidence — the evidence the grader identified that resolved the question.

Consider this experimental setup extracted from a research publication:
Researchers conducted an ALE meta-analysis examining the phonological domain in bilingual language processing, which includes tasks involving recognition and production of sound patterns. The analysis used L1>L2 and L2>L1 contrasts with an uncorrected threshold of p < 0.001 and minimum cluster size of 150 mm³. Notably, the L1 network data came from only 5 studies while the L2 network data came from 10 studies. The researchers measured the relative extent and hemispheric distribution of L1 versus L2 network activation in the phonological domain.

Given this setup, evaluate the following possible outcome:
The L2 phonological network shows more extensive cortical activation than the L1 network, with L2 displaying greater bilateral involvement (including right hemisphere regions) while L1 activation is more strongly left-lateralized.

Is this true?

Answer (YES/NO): NO